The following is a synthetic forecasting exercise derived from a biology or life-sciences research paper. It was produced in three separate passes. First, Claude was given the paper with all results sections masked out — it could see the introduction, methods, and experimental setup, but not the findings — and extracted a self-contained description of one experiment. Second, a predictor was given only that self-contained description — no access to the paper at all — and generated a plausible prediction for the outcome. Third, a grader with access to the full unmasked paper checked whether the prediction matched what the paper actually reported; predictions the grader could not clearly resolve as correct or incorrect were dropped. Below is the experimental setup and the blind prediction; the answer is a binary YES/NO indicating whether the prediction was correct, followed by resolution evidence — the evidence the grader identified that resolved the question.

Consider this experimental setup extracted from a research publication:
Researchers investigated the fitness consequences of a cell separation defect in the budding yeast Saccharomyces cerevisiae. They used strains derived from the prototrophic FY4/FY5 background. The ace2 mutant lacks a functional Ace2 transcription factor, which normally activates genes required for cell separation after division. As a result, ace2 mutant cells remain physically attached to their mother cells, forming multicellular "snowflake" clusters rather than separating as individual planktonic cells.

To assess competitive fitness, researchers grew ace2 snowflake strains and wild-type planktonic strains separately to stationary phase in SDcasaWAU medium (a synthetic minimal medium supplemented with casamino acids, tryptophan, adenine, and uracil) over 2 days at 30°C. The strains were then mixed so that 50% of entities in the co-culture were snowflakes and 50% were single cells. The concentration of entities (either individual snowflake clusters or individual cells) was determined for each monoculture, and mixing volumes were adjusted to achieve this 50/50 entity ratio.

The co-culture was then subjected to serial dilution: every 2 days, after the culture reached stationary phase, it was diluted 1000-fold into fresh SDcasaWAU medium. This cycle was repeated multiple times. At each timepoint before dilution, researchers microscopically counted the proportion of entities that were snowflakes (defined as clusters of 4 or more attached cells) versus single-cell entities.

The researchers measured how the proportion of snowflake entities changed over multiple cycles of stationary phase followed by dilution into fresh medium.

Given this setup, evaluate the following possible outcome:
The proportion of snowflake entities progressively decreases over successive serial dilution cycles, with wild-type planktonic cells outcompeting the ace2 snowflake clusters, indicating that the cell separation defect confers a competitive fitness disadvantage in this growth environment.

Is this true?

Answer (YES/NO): NO